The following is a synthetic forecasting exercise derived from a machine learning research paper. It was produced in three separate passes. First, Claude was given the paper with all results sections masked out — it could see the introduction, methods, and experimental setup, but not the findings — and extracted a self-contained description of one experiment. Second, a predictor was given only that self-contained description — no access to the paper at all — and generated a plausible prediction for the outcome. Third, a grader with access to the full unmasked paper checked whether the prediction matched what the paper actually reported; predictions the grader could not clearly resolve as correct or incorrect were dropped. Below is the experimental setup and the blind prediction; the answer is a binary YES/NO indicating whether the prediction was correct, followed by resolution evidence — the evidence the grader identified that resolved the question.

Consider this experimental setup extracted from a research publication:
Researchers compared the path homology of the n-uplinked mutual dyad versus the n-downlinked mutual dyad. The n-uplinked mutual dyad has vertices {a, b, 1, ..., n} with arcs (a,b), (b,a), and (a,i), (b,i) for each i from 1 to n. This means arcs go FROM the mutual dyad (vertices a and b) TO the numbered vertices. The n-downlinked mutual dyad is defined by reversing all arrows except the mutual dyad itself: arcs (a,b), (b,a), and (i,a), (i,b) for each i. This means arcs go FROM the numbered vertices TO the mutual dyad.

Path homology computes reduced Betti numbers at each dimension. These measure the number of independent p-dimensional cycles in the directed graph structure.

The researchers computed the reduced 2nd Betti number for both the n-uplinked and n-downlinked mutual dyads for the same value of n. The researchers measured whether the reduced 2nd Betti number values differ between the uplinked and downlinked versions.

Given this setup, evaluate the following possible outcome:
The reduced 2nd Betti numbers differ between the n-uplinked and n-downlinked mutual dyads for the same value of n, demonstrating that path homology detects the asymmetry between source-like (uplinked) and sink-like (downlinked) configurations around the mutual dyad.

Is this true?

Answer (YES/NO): NO